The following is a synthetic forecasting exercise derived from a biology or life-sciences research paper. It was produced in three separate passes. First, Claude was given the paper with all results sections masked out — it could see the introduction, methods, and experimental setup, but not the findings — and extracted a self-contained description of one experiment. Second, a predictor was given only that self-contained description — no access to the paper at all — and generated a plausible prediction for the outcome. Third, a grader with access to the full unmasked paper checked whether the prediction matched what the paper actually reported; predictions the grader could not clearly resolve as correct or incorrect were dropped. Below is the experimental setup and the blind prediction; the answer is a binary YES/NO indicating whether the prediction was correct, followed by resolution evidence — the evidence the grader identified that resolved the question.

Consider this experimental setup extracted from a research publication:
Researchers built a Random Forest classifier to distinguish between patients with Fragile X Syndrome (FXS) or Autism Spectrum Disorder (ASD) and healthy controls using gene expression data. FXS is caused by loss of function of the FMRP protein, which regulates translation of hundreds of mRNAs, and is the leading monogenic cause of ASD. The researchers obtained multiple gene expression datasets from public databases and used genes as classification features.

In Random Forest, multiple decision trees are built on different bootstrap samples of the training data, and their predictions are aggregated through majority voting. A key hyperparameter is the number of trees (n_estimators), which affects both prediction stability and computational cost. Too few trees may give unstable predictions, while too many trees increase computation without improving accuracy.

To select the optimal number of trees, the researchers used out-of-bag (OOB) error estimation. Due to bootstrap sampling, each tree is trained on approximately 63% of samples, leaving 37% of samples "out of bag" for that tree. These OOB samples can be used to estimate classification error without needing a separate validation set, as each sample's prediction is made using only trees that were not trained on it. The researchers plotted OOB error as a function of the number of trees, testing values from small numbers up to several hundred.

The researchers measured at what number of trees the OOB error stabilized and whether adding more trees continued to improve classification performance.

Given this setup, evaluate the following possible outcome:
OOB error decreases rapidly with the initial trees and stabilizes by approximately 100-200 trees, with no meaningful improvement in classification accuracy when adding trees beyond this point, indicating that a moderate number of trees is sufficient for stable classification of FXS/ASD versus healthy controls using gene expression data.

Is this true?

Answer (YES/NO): YES